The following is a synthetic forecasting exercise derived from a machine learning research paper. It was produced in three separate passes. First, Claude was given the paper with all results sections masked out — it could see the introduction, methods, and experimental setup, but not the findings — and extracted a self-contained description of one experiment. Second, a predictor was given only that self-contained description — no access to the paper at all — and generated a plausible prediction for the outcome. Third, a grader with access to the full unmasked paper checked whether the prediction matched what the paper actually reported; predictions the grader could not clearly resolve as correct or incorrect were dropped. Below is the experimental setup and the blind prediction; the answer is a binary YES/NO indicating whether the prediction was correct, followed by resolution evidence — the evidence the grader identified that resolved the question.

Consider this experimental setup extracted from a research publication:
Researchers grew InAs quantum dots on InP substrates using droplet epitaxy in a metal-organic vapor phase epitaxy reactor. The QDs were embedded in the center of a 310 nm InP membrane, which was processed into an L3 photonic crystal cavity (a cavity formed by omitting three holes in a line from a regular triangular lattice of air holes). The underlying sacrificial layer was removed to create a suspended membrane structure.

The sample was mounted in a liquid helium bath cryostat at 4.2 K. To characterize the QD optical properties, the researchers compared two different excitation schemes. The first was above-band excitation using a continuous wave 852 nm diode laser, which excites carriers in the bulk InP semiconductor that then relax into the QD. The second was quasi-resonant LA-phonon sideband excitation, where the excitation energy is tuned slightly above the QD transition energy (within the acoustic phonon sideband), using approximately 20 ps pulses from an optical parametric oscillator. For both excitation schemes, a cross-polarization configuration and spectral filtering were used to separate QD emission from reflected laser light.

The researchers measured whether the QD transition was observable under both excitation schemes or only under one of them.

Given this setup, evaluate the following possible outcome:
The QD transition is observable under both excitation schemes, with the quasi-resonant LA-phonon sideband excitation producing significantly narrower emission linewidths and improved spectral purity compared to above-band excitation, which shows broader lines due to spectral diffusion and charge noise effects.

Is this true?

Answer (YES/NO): NO